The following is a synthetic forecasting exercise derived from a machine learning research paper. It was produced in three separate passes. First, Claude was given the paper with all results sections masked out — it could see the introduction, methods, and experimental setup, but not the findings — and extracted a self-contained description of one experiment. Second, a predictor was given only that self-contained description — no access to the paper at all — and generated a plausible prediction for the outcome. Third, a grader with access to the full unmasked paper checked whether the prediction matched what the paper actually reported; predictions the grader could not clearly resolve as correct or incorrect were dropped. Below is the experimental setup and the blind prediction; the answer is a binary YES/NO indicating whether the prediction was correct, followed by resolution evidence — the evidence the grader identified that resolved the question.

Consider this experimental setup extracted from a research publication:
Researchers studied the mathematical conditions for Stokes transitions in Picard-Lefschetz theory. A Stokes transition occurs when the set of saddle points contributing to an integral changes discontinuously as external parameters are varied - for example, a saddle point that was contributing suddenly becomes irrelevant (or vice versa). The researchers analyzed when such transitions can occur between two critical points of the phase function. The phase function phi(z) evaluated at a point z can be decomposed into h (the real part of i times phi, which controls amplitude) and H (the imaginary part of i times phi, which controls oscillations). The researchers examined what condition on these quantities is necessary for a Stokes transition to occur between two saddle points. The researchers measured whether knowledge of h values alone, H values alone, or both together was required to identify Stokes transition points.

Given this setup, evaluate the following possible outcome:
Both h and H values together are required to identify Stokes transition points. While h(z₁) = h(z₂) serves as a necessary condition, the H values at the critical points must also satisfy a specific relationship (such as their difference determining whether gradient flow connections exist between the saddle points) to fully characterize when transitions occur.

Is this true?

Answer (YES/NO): NO